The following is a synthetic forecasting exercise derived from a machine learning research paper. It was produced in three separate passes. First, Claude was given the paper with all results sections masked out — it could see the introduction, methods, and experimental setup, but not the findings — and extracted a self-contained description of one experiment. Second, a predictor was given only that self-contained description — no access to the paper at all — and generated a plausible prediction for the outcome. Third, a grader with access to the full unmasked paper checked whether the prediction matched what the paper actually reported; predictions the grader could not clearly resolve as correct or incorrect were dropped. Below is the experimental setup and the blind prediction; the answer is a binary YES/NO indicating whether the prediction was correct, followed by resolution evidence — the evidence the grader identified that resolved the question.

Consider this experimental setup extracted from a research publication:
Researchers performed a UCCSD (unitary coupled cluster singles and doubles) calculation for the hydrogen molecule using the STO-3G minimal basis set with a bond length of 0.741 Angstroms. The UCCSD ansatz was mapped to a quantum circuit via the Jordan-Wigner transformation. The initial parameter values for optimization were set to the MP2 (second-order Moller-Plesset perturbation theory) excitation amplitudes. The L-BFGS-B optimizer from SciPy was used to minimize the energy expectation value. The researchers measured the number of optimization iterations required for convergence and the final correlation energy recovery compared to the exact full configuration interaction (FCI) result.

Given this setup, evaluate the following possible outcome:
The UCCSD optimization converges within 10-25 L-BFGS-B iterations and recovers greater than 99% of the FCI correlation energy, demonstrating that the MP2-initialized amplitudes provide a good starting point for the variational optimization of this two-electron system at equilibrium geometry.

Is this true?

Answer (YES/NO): NO